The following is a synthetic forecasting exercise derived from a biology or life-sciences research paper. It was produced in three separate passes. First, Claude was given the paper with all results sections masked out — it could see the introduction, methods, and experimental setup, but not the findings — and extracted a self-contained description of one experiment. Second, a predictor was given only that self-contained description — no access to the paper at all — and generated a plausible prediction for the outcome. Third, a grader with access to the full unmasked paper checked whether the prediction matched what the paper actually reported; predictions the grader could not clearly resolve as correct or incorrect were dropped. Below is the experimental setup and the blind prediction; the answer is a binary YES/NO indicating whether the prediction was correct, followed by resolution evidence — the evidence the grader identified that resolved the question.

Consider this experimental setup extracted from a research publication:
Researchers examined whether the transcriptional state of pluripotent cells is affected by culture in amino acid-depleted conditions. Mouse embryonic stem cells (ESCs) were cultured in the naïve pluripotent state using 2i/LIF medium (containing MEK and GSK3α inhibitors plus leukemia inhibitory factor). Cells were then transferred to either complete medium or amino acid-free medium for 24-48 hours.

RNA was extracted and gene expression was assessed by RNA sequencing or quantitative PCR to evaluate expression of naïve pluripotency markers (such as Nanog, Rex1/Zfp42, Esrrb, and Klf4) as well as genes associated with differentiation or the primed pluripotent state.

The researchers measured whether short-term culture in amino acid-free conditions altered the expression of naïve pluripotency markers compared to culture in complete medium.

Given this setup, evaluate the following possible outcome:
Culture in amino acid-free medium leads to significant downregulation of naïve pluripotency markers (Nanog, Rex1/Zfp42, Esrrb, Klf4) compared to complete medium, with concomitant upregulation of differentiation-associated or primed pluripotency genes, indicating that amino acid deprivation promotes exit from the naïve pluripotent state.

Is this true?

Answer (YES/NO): NO